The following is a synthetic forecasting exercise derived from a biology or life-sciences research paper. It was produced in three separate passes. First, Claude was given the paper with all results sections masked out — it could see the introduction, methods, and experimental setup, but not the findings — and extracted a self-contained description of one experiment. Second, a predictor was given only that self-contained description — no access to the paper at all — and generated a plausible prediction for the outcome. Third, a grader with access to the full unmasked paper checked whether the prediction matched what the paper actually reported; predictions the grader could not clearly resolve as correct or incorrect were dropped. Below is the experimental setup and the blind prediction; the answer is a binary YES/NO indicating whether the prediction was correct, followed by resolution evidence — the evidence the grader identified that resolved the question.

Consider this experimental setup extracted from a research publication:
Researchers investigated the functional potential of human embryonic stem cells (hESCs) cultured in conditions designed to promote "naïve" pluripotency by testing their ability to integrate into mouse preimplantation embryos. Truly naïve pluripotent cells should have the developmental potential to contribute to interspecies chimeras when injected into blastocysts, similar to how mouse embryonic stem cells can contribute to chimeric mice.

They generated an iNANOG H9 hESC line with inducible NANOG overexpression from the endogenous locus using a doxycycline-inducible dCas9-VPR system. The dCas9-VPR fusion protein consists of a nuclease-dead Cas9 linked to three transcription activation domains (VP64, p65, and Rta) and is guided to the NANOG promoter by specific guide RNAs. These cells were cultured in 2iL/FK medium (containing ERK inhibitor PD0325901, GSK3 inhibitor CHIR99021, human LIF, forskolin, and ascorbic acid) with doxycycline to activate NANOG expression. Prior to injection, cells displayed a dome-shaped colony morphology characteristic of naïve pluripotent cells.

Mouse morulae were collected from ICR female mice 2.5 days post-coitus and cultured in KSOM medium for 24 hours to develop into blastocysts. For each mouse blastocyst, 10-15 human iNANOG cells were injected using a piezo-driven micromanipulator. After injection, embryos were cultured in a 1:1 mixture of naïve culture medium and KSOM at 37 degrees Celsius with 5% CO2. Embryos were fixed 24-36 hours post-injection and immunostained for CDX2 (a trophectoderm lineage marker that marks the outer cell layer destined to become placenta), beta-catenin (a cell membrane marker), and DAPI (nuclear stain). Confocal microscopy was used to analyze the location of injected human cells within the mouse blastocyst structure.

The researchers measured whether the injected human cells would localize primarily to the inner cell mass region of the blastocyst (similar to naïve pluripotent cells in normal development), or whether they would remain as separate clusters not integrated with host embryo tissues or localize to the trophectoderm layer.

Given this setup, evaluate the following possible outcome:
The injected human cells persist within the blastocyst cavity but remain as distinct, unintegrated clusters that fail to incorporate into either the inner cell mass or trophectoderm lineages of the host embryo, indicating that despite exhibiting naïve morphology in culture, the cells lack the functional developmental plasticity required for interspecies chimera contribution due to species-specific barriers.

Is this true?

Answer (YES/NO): NO